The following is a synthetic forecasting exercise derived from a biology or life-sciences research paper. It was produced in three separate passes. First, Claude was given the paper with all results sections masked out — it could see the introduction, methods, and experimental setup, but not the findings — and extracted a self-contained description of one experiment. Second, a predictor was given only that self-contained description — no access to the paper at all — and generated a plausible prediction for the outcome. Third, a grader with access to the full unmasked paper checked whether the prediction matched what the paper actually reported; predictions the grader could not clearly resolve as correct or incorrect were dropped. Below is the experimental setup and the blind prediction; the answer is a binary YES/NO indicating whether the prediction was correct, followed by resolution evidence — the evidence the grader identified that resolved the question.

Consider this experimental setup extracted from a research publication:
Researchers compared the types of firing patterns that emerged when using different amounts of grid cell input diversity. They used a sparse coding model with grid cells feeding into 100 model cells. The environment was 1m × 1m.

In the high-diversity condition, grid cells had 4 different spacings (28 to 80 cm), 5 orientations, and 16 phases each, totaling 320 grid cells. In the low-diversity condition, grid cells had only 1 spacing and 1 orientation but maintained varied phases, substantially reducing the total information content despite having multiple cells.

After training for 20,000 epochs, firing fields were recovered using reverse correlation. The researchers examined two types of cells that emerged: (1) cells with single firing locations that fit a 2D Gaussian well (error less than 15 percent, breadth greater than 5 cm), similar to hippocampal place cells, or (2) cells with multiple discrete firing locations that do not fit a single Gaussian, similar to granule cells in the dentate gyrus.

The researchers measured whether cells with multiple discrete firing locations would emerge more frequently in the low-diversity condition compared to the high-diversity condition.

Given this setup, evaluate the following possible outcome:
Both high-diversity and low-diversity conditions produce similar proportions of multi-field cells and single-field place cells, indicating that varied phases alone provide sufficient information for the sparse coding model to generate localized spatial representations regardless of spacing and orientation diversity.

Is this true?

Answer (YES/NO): NO